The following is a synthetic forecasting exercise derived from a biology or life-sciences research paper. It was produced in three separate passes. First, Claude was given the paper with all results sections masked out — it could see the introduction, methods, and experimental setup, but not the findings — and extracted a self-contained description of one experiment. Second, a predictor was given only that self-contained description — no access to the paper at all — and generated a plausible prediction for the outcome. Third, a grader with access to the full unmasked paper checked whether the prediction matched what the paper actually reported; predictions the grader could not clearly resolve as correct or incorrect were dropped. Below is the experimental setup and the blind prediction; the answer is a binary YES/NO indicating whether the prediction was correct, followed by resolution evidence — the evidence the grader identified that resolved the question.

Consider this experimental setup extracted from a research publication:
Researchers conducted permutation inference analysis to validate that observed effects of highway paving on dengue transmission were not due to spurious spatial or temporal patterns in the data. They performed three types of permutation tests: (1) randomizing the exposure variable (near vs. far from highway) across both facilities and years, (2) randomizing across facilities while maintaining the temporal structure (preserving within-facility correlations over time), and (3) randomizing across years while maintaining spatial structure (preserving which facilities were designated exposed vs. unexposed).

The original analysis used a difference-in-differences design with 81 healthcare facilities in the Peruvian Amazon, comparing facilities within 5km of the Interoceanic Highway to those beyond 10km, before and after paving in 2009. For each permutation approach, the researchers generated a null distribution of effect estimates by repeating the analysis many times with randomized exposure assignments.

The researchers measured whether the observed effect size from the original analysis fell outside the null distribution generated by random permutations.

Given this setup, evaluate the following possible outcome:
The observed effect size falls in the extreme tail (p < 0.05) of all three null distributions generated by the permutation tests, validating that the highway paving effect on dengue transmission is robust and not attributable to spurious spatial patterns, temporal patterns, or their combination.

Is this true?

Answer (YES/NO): YES